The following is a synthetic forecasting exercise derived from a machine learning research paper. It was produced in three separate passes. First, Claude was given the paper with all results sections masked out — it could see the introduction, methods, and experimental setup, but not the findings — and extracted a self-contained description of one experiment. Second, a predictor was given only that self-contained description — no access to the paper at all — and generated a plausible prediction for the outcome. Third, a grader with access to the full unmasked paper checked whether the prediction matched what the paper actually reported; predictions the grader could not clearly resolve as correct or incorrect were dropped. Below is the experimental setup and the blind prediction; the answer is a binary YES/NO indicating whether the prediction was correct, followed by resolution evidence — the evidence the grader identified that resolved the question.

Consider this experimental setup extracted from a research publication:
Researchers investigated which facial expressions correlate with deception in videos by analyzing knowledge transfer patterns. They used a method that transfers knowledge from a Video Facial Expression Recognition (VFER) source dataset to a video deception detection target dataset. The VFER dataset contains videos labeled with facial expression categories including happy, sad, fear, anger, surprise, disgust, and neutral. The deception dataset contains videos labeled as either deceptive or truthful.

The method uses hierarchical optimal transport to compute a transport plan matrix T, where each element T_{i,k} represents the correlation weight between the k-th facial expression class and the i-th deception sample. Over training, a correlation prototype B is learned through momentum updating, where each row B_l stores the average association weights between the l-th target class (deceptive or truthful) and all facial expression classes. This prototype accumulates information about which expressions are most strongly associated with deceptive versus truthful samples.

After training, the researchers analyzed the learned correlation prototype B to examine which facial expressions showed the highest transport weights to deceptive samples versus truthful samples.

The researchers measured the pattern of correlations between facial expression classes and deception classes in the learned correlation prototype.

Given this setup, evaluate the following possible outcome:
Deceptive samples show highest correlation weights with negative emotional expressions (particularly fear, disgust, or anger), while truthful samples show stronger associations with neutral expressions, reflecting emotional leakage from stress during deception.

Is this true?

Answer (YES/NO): NO